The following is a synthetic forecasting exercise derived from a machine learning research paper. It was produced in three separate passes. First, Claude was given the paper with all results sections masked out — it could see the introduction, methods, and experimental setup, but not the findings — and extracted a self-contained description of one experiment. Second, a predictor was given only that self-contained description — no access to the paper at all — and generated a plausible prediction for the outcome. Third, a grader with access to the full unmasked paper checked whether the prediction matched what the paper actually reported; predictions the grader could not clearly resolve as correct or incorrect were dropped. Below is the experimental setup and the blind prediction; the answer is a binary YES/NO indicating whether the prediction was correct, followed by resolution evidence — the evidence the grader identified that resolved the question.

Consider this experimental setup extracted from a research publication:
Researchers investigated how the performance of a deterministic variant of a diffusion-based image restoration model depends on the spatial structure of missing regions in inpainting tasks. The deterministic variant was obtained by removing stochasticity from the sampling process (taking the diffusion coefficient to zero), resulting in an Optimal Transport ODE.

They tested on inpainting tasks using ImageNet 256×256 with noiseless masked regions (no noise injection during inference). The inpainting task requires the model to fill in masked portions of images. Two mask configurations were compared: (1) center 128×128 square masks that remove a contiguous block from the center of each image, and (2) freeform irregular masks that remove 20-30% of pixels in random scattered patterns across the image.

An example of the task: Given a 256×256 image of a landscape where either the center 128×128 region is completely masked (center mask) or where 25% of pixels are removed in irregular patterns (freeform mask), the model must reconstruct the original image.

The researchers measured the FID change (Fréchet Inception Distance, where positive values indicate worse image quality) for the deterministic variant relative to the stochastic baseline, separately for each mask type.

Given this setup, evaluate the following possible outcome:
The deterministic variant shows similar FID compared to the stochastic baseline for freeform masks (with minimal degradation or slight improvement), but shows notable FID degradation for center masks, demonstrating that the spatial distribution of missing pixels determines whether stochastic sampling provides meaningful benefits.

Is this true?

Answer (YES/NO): NO